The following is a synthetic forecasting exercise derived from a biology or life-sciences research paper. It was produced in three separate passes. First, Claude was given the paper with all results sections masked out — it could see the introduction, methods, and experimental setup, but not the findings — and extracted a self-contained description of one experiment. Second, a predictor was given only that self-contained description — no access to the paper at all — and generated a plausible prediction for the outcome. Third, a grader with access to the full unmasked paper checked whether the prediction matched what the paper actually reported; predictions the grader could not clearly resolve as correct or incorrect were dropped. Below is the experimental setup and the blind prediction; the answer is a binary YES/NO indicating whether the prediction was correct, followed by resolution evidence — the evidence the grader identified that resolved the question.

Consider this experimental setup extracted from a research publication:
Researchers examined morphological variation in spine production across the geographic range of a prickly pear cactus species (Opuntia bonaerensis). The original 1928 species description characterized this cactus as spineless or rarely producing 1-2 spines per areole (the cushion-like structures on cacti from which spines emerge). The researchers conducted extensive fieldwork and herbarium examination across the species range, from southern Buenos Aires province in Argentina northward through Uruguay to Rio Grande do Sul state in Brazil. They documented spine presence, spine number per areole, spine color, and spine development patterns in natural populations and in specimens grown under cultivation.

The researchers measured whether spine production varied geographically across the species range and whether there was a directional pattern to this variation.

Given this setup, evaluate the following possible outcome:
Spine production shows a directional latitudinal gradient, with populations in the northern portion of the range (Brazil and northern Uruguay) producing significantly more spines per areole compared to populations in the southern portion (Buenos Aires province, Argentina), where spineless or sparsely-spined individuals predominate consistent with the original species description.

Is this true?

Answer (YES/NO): YES